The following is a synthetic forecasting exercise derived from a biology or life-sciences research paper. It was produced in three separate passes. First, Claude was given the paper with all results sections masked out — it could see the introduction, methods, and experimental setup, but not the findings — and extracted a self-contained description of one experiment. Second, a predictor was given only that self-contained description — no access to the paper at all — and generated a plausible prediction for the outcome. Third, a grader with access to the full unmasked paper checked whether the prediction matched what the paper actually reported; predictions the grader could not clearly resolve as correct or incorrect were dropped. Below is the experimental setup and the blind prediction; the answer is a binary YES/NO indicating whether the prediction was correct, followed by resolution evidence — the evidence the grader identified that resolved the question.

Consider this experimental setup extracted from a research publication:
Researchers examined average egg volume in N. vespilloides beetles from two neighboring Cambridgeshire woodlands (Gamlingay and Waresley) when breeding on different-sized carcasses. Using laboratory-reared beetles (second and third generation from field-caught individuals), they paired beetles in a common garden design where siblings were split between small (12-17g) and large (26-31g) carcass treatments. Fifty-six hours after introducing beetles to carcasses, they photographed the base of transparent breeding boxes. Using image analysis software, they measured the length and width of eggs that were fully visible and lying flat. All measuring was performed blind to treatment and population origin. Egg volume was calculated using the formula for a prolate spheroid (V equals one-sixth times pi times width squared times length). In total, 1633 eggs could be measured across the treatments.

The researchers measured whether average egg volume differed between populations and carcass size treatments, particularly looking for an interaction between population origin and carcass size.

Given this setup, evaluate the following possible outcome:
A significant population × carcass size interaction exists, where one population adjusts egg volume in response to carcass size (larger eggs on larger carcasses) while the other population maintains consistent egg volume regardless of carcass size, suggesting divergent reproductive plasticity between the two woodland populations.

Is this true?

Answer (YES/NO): NO